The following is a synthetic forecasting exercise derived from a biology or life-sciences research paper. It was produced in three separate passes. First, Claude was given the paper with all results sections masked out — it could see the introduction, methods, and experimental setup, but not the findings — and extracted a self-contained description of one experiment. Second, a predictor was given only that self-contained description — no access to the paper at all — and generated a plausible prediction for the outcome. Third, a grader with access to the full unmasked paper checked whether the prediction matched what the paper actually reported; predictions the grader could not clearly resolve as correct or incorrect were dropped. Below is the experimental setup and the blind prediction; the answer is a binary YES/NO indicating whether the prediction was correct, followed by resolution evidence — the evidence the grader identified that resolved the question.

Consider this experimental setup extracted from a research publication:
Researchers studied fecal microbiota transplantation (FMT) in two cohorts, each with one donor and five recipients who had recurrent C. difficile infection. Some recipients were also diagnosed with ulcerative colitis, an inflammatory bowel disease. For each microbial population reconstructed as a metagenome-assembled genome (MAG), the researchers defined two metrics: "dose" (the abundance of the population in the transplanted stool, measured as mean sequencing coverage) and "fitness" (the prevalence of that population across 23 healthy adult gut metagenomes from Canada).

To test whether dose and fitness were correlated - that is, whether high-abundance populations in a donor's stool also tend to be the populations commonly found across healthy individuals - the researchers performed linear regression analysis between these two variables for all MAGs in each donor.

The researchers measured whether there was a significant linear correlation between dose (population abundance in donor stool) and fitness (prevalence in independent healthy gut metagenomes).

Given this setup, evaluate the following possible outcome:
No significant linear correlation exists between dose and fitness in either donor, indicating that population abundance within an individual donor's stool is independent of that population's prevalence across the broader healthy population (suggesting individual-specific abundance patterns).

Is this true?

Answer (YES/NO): NO